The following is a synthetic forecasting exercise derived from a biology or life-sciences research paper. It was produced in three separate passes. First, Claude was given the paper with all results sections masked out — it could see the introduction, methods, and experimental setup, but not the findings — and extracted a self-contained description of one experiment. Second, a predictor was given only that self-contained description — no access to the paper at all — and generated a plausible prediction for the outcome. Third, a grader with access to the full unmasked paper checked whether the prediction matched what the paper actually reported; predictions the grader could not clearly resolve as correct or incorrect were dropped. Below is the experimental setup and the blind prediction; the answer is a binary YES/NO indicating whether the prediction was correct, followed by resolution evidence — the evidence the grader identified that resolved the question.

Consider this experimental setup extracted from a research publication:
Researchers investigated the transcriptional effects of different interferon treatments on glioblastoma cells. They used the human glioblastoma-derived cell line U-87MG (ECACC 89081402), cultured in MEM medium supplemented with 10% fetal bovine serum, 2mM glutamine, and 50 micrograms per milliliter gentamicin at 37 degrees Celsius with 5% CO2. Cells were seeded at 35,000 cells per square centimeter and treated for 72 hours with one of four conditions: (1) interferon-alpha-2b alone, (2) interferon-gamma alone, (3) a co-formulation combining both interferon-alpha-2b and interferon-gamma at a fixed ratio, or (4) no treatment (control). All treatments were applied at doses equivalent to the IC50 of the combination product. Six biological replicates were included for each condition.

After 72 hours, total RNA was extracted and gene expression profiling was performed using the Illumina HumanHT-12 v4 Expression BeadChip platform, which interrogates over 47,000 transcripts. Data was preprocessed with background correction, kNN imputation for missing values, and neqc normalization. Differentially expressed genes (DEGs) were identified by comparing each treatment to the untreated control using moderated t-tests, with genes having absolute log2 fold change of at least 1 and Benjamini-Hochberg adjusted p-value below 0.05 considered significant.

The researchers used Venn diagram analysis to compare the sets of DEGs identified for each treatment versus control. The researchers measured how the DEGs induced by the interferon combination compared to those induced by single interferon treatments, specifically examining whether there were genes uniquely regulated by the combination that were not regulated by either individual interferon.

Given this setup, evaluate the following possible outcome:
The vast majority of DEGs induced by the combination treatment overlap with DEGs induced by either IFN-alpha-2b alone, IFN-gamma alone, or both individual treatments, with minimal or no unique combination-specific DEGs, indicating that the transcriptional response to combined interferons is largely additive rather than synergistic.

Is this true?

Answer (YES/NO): NO